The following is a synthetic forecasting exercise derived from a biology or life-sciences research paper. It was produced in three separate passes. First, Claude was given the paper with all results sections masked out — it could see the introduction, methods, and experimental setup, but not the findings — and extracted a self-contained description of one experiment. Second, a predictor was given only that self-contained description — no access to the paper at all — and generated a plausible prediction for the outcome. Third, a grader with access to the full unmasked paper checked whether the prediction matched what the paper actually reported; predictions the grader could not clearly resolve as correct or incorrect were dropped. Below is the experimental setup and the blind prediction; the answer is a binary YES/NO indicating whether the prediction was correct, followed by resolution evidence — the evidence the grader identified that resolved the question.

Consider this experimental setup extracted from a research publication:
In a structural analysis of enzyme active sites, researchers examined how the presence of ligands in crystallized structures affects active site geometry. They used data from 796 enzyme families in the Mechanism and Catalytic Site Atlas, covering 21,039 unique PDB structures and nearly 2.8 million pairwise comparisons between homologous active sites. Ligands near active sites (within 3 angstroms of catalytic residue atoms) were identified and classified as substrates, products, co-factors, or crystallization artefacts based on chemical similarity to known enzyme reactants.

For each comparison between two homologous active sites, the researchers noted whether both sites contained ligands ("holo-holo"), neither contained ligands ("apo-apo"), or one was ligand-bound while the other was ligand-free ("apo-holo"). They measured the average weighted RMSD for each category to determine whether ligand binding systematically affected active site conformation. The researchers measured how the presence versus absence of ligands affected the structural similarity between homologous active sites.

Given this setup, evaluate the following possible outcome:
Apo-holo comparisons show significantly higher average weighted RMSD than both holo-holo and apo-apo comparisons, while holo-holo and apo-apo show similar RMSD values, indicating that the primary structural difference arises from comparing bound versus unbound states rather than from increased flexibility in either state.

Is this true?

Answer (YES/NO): NO